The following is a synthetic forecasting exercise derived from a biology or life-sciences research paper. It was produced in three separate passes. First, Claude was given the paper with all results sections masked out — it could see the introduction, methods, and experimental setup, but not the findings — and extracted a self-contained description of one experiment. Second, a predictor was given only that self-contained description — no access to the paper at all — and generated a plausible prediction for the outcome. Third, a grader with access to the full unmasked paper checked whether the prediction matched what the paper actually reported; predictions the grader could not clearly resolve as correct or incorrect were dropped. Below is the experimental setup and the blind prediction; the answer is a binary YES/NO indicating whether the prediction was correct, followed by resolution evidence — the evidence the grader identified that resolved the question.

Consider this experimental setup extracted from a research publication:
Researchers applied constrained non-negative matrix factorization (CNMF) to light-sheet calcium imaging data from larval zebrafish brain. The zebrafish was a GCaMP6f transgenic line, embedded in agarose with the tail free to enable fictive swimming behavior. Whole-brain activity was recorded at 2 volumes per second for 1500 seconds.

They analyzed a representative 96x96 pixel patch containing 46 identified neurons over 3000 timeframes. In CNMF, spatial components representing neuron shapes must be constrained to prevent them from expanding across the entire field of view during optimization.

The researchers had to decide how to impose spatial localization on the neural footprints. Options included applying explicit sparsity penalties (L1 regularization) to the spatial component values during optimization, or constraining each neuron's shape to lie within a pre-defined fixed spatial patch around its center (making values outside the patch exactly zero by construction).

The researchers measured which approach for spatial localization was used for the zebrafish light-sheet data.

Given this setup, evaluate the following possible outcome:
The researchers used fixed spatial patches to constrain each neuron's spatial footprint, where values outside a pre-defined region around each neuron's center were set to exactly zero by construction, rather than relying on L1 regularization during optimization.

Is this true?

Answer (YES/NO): YES